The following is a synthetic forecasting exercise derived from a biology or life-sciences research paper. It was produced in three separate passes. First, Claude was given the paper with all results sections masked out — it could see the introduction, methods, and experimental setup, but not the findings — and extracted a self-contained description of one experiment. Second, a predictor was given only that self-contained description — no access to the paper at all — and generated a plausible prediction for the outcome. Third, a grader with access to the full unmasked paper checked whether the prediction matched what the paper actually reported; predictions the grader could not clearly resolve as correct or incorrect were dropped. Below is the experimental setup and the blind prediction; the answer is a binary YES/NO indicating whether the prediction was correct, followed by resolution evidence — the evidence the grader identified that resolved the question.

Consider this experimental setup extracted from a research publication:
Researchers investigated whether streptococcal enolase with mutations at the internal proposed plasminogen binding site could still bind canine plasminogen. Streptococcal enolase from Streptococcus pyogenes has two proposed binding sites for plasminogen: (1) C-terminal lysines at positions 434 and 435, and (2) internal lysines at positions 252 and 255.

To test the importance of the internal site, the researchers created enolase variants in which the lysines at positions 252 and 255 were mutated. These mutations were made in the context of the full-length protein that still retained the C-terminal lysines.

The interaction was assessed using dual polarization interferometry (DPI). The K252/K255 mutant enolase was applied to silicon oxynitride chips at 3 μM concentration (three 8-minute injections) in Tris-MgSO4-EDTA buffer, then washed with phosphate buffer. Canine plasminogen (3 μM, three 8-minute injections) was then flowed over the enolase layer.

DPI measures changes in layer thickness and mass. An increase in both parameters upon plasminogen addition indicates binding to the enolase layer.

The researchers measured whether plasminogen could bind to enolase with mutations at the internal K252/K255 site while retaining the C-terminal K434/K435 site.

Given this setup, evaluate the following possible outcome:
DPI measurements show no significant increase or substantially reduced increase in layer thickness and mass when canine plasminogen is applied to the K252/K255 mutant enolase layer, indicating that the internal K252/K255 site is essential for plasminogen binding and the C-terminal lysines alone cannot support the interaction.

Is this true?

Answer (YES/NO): NO